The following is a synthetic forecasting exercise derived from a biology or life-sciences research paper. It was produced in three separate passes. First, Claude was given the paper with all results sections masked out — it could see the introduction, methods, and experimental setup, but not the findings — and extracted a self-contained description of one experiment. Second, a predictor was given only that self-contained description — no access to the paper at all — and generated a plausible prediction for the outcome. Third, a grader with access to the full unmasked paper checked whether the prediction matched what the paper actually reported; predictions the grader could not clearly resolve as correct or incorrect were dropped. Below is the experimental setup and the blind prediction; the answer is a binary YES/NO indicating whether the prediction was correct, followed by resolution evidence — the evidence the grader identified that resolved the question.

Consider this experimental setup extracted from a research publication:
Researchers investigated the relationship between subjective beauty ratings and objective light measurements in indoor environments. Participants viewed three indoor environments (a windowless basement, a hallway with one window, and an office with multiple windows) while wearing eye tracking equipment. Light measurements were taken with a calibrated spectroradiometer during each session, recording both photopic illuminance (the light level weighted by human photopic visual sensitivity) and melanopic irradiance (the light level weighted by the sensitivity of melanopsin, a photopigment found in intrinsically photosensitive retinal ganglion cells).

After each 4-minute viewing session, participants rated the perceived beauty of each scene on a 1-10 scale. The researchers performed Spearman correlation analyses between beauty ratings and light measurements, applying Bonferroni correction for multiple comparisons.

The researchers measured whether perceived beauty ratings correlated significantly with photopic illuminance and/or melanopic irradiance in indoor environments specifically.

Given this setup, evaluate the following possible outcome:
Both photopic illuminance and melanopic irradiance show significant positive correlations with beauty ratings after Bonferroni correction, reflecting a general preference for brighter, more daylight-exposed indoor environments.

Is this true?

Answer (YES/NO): YES